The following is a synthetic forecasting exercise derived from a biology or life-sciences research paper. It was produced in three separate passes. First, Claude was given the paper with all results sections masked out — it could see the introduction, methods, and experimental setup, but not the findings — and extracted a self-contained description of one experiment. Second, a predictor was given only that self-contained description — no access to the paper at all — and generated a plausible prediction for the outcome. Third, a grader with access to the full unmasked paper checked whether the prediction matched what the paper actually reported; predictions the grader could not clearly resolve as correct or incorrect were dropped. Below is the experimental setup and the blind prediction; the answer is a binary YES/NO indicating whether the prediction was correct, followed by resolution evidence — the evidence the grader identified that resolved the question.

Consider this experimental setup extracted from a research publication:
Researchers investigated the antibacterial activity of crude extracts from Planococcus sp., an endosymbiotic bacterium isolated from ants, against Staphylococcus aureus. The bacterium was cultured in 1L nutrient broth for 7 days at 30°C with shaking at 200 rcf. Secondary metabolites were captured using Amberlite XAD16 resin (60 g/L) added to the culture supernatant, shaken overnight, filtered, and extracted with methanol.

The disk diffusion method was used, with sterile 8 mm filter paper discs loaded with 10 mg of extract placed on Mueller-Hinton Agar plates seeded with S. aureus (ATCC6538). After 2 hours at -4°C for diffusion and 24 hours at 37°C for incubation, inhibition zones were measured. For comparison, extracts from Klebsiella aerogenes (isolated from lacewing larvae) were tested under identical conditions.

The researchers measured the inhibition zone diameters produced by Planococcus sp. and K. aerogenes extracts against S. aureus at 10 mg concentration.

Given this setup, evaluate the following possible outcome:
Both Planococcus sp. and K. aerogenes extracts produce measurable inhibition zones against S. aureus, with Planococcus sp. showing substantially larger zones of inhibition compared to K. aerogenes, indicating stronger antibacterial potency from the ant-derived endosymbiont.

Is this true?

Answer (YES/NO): NO